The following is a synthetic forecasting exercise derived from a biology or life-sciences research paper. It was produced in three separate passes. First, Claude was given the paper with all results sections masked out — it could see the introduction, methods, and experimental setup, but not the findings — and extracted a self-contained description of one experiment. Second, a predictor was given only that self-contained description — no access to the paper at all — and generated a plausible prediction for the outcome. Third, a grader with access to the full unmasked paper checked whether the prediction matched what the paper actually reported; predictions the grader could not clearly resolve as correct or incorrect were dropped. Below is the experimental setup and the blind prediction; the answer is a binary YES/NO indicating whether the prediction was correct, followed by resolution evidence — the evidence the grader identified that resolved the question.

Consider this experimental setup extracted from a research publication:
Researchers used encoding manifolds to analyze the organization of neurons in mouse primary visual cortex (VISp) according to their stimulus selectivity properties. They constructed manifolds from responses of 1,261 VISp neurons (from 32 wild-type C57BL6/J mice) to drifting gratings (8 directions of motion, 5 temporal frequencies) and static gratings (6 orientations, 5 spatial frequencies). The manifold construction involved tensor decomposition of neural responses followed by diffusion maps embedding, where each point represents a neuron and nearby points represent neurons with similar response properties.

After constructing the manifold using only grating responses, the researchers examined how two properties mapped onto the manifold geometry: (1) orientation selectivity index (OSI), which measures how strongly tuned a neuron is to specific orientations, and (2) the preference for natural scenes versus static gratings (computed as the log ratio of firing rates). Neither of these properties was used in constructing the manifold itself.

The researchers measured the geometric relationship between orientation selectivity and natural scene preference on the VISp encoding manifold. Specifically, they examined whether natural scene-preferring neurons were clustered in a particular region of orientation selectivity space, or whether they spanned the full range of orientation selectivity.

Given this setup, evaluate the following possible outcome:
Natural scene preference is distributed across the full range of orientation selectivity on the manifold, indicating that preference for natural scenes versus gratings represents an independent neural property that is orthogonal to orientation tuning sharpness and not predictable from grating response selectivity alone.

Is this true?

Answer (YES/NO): YES